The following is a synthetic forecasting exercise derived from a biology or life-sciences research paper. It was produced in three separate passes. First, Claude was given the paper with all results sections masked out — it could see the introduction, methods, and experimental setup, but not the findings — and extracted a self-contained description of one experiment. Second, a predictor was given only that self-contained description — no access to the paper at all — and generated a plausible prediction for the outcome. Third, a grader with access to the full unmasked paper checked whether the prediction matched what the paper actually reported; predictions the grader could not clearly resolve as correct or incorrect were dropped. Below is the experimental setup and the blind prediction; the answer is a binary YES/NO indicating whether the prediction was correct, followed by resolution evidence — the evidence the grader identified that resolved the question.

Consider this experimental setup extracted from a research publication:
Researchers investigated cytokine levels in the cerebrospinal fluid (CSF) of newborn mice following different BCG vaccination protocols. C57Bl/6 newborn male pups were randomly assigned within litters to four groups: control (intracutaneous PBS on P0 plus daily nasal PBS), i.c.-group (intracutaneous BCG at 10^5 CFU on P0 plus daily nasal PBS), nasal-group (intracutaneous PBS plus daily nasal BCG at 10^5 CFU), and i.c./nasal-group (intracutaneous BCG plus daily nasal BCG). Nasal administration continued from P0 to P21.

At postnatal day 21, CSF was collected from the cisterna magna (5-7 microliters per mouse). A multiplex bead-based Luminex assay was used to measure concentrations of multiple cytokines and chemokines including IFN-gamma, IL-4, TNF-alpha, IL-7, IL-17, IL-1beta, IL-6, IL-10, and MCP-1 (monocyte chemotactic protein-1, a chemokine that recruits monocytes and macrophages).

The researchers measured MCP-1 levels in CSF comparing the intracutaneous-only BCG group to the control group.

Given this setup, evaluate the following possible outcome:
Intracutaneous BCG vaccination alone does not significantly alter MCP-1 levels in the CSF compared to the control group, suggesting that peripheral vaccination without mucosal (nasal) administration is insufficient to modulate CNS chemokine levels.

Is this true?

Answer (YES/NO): YES